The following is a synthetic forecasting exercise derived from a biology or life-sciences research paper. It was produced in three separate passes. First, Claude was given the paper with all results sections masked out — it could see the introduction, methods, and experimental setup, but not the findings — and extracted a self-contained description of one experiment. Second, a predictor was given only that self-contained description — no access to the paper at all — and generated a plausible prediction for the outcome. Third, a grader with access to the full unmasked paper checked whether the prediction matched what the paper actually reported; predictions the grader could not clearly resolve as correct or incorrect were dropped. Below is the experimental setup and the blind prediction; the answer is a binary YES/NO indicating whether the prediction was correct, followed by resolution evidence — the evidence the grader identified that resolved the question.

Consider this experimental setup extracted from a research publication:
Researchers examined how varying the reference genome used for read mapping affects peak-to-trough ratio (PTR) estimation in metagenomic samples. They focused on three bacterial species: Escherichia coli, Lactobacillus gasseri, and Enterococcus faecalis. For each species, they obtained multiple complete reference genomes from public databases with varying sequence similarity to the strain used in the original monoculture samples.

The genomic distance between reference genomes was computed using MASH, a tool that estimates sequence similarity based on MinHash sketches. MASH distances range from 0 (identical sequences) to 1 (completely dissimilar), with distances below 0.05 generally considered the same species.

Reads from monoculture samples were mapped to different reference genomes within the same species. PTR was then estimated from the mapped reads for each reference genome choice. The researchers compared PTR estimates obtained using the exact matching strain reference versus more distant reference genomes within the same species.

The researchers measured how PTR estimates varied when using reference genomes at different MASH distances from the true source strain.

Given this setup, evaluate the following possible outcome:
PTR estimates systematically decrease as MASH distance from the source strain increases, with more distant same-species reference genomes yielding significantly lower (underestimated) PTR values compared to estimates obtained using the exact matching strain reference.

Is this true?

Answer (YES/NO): NO